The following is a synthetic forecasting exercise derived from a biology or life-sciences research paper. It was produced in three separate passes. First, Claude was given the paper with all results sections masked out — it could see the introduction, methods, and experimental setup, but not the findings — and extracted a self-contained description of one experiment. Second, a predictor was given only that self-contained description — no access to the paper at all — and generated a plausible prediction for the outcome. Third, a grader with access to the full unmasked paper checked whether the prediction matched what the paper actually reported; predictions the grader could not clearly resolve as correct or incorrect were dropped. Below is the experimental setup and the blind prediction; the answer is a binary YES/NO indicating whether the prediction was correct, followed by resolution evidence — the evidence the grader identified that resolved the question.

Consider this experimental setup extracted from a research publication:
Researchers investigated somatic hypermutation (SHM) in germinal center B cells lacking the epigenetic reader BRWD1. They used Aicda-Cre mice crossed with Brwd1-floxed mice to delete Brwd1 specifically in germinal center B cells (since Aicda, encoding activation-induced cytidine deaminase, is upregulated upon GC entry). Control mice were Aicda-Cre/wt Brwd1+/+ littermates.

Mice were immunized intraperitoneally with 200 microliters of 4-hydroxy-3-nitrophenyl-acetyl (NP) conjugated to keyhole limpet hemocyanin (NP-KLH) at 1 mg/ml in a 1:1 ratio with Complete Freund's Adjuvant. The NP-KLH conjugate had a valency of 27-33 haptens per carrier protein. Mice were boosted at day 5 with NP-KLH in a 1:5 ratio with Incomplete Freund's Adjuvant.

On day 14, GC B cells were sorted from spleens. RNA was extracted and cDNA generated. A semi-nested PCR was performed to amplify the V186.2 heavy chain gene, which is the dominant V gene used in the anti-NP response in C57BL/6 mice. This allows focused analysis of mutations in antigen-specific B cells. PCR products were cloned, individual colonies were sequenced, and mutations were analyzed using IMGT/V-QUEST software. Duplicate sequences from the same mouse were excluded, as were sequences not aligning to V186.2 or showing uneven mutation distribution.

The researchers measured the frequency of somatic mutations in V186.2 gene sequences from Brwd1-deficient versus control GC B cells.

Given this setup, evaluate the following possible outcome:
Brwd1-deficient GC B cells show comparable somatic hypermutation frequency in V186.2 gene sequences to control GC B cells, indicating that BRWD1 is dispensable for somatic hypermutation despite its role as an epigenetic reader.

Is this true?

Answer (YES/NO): YES